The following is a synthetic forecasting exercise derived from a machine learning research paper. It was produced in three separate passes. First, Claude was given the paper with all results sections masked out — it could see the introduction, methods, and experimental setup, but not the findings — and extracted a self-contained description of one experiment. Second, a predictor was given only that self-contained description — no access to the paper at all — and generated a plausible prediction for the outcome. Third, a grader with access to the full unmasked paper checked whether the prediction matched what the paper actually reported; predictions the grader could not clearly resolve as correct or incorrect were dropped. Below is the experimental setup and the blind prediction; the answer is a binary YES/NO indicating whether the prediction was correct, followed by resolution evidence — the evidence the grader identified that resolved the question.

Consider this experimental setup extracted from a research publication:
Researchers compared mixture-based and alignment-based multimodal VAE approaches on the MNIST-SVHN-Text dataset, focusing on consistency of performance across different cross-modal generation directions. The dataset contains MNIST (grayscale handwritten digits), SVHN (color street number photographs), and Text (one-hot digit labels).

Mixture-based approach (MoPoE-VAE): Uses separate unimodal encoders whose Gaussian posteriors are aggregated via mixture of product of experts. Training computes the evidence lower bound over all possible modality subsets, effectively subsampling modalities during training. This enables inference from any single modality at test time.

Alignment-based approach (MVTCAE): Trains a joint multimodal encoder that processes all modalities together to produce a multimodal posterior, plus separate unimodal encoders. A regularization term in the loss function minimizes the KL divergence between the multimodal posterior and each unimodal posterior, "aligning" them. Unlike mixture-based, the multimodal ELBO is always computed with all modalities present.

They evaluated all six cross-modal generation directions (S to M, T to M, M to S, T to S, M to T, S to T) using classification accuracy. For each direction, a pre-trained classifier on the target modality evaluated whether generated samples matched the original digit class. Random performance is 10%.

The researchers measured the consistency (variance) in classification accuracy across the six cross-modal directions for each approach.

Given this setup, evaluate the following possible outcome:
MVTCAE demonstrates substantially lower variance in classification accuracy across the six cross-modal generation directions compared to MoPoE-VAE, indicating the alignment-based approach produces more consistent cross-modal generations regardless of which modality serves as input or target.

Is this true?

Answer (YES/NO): YES